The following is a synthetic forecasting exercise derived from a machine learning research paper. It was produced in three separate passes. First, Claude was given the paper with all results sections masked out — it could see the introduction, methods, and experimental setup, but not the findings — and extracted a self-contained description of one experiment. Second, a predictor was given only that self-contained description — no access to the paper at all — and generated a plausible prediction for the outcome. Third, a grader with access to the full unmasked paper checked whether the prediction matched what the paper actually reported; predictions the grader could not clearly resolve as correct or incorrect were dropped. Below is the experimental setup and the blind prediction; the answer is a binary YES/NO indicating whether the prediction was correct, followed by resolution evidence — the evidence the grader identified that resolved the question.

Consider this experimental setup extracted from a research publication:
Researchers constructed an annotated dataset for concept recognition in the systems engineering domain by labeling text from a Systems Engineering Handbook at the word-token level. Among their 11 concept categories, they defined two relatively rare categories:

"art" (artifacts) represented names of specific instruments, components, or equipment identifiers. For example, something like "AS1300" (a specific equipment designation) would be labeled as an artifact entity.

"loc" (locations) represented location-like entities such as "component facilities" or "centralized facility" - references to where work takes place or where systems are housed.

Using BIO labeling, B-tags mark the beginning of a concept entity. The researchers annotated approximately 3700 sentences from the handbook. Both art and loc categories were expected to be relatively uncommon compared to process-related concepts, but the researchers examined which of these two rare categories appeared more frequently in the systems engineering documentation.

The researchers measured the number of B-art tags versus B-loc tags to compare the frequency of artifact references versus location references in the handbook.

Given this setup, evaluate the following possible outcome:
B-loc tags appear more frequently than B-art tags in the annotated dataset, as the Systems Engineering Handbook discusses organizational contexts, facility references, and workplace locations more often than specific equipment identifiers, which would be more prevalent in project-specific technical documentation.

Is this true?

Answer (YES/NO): NO